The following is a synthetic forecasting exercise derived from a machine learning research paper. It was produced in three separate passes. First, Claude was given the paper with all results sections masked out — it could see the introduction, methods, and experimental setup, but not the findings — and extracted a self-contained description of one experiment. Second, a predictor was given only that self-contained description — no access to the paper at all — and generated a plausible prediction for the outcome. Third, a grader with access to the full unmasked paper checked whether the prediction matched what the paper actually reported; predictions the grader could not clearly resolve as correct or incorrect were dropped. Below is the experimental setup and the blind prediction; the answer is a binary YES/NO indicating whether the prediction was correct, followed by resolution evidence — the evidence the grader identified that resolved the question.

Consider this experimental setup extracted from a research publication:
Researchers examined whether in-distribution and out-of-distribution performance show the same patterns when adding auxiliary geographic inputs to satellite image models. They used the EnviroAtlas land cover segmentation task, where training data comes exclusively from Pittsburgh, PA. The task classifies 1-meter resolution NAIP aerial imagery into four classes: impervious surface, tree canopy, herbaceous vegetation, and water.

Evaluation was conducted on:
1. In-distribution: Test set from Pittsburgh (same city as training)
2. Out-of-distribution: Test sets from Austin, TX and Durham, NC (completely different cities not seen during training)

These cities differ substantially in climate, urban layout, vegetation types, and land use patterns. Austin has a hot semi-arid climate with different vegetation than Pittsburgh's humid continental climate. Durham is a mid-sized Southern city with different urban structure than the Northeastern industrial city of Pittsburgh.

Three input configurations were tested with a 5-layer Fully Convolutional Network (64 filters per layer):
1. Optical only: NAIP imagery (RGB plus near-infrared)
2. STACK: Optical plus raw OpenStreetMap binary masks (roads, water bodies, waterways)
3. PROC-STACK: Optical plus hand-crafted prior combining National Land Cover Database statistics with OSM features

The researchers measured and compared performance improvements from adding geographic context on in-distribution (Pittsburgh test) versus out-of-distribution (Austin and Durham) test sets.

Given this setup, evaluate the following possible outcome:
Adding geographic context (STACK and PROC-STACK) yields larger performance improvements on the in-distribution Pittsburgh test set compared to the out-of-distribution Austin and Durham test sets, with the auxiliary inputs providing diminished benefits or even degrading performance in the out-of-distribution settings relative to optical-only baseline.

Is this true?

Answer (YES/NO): NO